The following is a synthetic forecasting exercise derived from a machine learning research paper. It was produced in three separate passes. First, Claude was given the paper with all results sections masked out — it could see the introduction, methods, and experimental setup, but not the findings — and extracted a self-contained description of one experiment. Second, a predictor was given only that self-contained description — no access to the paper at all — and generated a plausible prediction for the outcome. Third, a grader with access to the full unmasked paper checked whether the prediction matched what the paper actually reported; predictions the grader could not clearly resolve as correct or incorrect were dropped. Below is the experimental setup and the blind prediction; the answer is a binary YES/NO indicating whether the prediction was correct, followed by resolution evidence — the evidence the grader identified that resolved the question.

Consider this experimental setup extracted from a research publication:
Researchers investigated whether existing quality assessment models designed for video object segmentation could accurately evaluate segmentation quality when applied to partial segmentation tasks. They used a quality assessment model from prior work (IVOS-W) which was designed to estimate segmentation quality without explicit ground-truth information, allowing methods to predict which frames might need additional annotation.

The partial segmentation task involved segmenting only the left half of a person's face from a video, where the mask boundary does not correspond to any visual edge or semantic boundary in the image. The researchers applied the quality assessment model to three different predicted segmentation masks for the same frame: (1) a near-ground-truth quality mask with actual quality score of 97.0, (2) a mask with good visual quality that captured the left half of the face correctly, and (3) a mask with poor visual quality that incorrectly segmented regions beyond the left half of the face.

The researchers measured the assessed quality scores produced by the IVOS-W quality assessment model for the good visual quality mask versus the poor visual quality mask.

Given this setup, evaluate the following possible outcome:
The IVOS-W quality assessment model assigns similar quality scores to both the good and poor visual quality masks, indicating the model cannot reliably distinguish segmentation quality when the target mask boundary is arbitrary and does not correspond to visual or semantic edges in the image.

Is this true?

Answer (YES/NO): NO